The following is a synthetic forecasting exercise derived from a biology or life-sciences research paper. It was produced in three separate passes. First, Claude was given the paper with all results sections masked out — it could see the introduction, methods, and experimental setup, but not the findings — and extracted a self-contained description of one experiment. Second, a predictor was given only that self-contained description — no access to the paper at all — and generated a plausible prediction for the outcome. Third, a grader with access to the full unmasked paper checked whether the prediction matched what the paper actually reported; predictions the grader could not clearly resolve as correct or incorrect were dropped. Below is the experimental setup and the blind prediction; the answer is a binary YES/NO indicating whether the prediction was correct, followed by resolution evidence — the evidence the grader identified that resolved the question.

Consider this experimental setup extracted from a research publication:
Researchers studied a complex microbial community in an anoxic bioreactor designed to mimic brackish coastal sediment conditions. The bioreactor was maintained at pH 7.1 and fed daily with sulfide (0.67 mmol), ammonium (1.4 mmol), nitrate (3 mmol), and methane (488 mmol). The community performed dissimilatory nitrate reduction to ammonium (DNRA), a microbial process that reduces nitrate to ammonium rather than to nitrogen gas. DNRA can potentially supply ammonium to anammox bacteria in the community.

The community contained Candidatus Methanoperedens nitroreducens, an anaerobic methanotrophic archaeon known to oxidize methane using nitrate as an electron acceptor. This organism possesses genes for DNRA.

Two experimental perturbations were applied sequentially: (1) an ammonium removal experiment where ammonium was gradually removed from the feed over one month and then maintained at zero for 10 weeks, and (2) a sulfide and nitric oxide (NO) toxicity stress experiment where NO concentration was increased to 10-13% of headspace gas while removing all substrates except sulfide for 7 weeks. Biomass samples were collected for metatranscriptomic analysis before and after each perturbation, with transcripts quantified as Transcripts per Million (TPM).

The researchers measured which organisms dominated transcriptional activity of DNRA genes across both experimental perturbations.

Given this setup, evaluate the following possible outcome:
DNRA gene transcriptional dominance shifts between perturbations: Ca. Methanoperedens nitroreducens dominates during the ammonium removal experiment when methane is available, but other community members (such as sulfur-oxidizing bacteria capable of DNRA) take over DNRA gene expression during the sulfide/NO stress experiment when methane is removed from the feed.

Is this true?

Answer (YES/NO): NO